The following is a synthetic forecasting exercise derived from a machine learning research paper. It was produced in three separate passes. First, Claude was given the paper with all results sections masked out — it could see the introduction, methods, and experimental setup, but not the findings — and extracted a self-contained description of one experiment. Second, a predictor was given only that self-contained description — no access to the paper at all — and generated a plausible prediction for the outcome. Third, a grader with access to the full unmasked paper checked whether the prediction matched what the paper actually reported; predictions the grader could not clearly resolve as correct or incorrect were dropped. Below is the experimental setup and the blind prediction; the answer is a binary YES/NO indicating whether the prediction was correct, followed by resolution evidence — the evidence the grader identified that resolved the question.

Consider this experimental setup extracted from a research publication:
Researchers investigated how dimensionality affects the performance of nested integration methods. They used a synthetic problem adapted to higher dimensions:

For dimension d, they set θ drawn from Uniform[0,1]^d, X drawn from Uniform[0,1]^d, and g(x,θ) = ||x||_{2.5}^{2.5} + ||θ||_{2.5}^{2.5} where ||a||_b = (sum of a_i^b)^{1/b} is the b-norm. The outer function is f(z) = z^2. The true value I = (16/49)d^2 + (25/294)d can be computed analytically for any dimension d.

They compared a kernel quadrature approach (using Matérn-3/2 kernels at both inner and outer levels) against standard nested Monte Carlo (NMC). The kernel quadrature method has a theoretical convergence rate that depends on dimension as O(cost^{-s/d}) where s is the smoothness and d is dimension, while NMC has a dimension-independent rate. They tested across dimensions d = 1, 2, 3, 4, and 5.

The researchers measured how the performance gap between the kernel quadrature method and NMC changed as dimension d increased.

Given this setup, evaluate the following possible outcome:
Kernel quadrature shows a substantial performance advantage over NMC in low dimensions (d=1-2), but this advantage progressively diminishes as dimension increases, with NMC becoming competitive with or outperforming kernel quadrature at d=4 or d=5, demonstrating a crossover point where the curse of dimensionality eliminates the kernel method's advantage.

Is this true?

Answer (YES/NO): NO